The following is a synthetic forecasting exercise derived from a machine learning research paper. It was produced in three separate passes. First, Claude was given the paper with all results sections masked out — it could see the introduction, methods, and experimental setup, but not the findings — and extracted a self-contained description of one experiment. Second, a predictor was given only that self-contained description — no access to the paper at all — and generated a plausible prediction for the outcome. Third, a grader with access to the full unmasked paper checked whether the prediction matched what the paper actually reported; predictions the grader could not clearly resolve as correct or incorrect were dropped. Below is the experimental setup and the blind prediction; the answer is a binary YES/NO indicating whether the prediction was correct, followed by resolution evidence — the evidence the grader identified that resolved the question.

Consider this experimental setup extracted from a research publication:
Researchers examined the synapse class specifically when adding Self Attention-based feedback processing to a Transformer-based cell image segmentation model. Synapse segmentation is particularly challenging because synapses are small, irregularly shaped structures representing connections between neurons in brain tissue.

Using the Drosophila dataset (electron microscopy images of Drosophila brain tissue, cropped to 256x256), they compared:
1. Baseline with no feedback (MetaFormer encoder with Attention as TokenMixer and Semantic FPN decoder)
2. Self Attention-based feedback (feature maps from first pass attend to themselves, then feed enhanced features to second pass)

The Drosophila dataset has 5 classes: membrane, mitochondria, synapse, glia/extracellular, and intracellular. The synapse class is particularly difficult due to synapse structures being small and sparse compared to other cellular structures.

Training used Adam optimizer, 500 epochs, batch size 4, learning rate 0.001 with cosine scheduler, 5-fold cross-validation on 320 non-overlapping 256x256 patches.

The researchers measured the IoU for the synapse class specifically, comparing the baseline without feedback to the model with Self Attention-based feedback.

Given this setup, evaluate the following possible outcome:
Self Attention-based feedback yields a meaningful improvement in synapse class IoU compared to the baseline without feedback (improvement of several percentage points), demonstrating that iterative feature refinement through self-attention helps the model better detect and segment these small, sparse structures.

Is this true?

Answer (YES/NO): NO